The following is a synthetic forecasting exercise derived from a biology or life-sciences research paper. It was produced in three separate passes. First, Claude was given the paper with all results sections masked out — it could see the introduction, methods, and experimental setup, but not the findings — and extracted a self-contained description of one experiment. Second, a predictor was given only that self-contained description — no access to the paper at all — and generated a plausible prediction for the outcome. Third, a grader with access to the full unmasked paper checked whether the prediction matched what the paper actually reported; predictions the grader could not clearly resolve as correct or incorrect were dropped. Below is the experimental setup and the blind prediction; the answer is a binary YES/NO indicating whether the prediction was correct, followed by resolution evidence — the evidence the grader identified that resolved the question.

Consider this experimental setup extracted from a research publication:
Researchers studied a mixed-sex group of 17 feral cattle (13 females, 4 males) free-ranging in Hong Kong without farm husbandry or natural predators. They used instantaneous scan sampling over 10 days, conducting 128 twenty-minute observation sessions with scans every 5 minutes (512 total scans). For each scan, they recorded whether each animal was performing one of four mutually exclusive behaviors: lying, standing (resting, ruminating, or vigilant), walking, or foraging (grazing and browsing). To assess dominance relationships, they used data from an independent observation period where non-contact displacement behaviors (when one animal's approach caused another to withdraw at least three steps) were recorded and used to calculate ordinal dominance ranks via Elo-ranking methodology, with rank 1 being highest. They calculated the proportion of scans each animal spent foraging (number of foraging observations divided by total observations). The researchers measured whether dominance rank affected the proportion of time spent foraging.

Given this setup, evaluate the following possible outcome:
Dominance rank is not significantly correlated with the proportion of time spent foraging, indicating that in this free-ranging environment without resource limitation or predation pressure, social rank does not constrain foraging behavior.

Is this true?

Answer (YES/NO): NO